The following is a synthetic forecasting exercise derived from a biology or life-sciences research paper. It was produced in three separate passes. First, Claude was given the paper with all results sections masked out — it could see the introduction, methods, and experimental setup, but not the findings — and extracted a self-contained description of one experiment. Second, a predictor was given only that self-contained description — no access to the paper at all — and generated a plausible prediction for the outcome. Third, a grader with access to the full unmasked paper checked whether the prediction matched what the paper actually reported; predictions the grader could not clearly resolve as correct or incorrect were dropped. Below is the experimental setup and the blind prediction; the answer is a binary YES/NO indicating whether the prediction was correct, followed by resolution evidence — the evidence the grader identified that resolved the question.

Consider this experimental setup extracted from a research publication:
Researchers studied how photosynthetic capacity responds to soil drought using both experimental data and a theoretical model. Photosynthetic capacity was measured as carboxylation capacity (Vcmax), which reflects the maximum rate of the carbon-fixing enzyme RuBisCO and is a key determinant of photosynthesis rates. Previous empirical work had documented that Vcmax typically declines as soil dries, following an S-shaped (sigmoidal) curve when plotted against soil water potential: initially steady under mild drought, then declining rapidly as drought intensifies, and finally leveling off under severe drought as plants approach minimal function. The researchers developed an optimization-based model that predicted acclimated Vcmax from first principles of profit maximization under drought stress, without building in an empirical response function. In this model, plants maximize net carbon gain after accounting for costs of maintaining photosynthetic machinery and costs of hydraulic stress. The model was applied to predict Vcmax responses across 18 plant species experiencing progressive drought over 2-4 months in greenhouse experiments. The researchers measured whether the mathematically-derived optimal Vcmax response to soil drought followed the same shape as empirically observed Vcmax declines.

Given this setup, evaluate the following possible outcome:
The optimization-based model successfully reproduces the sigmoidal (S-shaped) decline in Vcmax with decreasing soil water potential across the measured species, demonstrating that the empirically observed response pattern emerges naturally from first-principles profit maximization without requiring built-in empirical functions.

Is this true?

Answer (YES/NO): YES